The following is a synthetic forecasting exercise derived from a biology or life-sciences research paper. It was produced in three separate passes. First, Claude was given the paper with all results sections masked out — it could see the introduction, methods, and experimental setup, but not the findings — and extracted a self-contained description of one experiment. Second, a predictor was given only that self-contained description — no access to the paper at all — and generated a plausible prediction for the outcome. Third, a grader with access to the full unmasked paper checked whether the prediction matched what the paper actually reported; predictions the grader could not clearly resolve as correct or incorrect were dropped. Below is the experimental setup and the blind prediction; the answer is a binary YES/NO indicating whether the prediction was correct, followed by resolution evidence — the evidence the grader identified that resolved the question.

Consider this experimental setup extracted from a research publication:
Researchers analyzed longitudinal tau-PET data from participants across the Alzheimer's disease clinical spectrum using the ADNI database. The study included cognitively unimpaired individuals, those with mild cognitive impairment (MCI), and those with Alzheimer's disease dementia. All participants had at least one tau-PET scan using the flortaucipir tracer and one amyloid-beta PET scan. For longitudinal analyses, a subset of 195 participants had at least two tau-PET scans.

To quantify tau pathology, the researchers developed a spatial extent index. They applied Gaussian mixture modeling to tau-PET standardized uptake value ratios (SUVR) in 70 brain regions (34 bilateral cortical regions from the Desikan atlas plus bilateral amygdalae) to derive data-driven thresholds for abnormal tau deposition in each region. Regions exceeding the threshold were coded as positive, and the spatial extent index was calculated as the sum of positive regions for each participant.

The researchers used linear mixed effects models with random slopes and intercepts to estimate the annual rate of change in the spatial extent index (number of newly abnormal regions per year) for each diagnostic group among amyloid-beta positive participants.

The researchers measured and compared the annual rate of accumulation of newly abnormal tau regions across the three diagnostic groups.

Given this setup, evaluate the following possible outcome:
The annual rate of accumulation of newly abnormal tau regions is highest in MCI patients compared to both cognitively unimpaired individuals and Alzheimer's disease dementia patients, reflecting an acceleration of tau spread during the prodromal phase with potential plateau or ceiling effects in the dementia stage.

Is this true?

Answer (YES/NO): YES